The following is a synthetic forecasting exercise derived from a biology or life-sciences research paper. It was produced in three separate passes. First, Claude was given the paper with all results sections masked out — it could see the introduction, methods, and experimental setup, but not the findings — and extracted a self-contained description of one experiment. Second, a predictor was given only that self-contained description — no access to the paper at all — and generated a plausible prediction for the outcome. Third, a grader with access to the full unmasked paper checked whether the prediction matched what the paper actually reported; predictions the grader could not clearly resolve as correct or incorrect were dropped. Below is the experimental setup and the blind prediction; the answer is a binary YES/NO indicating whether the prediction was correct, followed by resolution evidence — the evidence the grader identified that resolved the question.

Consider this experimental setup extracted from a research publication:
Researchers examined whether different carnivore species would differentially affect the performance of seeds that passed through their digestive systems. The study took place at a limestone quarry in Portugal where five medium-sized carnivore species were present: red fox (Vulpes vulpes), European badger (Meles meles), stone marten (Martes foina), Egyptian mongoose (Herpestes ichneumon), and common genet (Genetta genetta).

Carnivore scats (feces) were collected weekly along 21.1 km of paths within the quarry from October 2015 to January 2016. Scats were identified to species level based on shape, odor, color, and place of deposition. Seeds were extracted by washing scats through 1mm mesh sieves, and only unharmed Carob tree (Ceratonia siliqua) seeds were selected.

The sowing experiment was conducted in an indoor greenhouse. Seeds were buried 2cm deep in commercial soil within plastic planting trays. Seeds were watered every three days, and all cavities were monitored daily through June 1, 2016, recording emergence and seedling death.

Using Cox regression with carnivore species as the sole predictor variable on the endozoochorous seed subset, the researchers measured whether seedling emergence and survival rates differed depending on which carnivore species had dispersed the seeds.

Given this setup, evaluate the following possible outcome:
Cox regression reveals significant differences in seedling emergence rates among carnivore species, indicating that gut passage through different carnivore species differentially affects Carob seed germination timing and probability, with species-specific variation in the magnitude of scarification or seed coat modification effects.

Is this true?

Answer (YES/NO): NO